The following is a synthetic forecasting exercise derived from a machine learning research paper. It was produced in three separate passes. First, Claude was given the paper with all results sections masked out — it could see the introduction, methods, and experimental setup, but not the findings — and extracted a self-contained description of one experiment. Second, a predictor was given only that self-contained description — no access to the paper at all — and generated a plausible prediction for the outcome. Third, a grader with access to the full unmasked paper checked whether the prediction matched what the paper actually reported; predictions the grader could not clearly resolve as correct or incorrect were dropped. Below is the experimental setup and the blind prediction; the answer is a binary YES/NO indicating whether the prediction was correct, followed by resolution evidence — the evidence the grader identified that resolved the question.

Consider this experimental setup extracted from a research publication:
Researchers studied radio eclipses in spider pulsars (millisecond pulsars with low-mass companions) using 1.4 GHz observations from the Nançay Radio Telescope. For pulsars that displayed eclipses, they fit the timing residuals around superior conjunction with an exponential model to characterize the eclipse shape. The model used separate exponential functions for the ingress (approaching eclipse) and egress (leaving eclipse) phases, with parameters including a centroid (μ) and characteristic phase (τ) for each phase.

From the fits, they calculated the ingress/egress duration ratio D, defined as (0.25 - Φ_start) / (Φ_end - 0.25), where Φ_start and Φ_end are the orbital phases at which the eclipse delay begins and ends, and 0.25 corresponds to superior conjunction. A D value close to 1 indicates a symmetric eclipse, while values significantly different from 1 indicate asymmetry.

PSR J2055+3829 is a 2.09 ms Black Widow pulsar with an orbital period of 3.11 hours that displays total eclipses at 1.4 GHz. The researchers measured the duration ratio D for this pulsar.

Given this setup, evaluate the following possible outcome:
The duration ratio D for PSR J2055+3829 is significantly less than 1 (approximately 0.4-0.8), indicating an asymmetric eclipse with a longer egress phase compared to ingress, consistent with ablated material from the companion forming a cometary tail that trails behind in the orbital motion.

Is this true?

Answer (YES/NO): NO